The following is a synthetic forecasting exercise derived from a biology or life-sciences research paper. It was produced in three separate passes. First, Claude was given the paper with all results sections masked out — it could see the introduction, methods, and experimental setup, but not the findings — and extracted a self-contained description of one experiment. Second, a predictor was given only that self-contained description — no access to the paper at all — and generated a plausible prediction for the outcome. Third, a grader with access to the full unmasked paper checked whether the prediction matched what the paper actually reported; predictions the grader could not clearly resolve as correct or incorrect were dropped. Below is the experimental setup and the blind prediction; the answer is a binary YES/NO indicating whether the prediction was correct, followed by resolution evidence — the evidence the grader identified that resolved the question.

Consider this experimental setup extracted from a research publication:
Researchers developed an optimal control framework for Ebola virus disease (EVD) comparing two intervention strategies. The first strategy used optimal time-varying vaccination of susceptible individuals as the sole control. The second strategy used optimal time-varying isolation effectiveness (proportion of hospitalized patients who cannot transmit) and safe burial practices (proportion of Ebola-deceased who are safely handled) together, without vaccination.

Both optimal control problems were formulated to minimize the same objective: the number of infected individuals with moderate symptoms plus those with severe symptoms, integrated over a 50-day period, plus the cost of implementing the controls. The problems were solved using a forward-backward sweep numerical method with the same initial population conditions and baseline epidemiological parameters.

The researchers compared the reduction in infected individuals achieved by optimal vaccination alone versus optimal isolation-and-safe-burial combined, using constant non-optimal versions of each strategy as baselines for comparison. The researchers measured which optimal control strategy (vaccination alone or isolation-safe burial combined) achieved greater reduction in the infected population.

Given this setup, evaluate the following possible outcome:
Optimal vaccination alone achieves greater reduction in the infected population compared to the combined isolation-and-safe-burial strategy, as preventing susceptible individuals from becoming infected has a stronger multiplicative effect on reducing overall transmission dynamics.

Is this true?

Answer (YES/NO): YES